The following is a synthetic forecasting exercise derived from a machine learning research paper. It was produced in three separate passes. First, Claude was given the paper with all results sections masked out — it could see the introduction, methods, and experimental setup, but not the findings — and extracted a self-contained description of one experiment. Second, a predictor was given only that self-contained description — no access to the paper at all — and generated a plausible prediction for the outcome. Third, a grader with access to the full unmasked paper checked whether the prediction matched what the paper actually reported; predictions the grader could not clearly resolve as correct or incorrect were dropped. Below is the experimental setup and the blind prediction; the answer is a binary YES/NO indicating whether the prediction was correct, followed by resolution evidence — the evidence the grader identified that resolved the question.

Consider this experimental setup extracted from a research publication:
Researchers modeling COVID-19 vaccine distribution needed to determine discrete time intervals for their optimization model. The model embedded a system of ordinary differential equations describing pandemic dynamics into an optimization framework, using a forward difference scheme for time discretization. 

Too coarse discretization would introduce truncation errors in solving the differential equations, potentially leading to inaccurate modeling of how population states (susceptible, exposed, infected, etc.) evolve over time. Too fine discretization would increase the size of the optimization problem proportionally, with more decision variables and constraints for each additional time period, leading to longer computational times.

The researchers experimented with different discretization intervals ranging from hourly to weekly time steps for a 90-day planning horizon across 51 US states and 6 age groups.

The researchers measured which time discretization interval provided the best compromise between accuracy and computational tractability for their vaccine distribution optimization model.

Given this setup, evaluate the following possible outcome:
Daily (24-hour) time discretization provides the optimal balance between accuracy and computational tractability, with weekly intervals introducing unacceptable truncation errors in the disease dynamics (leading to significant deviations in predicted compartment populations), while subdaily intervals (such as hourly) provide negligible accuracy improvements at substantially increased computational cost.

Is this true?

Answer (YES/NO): YES